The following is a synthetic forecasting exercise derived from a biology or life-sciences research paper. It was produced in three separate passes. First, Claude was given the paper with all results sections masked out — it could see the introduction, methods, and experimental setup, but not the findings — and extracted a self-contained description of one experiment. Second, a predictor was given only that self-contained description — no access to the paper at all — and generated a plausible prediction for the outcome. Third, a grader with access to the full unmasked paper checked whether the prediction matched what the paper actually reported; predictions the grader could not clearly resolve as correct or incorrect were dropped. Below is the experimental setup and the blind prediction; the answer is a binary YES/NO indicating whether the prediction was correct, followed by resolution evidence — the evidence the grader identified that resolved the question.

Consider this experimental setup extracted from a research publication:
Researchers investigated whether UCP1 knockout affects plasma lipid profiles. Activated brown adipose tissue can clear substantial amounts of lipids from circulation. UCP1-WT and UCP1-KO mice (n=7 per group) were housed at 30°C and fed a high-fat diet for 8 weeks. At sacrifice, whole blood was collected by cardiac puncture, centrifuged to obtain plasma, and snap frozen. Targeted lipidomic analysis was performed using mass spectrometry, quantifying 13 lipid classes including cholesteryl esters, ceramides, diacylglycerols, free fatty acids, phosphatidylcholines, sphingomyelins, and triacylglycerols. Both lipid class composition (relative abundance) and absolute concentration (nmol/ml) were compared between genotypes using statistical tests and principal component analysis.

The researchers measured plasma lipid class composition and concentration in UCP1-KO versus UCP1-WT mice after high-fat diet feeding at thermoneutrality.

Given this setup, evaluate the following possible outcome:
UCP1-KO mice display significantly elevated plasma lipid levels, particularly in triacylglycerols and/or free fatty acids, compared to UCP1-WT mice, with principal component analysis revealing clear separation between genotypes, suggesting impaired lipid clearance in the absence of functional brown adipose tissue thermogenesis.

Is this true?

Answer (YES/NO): NO